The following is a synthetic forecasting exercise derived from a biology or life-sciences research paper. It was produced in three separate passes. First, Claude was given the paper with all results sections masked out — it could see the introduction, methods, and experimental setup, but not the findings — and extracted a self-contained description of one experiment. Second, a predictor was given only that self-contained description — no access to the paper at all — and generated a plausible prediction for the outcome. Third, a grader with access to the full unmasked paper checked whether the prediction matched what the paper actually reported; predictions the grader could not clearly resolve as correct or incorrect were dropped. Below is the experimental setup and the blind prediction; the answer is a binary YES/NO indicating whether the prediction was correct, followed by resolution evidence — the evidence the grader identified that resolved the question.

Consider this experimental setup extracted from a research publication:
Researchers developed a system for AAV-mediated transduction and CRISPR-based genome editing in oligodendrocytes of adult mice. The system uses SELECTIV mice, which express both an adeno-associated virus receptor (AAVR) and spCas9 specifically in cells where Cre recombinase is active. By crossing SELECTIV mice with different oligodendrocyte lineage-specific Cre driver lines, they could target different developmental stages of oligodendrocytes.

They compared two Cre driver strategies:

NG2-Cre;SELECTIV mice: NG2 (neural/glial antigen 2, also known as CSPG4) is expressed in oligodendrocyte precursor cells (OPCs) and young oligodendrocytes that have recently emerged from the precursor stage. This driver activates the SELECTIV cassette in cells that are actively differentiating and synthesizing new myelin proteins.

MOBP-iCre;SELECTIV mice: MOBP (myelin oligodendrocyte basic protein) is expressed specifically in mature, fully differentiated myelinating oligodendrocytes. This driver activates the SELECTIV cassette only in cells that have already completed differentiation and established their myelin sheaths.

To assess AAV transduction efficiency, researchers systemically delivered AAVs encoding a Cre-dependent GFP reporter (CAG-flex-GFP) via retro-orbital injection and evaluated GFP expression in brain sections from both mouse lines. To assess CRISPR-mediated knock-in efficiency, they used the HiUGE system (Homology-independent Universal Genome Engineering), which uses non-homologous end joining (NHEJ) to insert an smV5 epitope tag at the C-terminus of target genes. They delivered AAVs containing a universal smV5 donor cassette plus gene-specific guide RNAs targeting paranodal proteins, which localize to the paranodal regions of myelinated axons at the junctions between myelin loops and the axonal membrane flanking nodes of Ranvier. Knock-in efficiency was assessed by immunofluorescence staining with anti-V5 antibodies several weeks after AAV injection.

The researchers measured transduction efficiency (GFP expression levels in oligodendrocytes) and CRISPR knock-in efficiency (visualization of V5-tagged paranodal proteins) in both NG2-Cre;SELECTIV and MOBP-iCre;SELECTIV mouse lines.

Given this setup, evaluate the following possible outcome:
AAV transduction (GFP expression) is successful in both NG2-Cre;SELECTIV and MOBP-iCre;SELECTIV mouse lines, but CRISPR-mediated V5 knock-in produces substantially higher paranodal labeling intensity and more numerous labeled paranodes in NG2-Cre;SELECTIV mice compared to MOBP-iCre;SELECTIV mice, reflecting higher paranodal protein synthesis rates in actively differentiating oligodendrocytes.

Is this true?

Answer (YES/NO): NO